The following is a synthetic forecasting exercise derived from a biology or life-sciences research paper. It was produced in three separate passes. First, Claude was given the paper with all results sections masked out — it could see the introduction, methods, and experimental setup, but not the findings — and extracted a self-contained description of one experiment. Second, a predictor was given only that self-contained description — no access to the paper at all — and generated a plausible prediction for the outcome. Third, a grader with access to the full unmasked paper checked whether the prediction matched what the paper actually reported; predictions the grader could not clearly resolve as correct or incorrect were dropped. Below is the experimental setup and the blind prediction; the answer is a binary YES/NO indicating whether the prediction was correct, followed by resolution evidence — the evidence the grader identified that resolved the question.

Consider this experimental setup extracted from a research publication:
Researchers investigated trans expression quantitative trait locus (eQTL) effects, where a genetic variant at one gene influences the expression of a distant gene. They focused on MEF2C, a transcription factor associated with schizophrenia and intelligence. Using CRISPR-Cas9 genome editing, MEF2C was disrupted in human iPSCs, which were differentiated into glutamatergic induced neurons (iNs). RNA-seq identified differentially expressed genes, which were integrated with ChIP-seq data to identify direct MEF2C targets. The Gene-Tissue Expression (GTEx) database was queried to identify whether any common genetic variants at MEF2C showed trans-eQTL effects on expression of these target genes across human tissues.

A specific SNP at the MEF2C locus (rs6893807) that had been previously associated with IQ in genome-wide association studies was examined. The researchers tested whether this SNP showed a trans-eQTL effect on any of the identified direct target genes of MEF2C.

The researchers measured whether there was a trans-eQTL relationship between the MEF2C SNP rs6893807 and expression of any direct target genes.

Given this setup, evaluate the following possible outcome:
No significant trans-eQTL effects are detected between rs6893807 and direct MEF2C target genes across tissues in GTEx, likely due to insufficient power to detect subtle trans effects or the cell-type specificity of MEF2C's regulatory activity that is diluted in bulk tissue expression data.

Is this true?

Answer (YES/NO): NO